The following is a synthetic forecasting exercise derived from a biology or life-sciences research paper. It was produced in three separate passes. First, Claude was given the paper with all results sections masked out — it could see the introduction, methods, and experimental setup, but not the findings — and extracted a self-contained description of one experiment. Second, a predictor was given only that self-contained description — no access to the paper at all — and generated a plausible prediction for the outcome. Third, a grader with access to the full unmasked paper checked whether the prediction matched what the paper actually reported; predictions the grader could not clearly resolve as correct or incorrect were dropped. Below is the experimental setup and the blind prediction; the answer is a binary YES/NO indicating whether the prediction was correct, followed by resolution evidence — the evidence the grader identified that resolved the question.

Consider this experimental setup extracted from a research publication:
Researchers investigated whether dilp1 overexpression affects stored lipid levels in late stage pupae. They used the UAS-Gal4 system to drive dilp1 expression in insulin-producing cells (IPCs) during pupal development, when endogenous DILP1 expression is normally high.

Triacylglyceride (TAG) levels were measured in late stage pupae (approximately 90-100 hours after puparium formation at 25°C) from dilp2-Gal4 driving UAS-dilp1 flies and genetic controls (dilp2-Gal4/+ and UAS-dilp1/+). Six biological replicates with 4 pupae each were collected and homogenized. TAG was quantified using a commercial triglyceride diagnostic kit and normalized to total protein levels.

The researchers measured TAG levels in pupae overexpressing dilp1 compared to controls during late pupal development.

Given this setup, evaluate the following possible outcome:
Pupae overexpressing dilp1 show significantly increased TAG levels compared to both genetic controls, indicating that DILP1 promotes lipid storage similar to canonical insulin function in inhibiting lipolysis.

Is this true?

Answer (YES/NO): NO